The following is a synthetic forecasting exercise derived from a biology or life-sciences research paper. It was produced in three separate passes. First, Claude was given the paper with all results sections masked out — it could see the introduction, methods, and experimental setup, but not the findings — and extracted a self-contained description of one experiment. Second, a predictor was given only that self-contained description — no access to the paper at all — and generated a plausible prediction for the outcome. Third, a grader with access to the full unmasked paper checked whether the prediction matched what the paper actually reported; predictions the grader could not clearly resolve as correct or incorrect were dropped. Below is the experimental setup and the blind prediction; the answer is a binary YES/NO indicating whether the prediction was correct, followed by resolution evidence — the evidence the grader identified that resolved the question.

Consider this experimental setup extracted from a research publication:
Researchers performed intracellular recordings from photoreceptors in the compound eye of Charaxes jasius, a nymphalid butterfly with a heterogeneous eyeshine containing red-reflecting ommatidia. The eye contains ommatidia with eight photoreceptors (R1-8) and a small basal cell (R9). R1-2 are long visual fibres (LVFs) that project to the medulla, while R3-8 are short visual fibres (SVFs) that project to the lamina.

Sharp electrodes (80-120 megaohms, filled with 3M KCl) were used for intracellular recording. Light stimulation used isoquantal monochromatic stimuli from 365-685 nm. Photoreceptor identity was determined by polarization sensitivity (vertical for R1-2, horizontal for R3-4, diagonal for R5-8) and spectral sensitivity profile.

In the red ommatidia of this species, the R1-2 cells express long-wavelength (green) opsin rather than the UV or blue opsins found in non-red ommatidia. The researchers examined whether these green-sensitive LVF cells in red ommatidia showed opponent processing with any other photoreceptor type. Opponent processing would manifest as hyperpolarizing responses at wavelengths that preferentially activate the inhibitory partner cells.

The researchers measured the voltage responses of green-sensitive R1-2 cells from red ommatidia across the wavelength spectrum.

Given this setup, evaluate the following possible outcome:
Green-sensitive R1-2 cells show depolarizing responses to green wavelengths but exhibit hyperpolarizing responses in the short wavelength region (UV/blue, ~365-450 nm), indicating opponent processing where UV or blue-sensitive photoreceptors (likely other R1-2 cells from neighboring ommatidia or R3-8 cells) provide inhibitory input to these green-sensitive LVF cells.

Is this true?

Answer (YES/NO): NO